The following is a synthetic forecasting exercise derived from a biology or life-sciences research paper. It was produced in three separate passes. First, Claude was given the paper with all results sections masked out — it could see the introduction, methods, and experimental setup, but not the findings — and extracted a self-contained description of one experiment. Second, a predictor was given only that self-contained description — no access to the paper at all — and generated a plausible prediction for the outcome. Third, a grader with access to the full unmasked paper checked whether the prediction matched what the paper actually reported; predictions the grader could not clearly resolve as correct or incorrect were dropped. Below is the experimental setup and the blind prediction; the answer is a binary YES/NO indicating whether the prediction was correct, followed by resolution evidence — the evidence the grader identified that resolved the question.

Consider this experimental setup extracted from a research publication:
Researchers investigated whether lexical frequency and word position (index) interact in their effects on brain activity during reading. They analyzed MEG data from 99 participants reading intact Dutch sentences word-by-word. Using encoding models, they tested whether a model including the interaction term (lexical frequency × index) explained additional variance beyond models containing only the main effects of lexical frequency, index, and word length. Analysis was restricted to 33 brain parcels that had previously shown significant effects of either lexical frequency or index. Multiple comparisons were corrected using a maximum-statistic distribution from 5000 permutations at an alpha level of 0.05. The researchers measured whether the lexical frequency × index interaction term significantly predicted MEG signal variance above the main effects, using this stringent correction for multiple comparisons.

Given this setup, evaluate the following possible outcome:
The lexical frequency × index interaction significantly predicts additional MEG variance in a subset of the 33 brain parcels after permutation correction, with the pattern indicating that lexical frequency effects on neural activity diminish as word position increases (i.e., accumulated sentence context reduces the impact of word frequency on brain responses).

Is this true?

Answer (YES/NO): NO